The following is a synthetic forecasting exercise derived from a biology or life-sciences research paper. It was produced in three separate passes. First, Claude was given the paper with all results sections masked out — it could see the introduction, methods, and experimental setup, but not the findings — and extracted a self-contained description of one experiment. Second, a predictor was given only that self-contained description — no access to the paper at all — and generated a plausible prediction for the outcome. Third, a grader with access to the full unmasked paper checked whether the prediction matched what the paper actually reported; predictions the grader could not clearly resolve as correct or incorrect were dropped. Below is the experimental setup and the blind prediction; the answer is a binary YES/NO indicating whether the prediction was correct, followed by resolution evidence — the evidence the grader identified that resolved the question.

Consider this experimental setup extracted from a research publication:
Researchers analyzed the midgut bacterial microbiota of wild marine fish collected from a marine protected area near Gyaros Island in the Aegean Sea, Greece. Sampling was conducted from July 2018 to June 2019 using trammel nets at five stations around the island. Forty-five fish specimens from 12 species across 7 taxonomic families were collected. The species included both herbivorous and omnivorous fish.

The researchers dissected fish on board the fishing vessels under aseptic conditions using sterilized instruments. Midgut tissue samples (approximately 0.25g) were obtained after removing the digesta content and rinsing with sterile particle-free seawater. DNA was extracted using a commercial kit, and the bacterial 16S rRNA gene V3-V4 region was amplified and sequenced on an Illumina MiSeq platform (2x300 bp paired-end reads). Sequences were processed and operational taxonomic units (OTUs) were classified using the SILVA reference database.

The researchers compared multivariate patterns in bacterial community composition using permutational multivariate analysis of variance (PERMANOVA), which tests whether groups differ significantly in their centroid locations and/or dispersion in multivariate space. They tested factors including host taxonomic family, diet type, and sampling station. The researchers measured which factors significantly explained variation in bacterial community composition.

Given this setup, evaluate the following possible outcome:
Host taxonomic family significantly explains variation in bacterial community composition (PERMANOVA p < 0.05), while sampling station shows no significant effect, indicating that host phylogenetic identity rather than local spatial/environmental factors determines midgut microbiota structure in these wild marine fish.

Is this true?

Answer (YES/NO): NO